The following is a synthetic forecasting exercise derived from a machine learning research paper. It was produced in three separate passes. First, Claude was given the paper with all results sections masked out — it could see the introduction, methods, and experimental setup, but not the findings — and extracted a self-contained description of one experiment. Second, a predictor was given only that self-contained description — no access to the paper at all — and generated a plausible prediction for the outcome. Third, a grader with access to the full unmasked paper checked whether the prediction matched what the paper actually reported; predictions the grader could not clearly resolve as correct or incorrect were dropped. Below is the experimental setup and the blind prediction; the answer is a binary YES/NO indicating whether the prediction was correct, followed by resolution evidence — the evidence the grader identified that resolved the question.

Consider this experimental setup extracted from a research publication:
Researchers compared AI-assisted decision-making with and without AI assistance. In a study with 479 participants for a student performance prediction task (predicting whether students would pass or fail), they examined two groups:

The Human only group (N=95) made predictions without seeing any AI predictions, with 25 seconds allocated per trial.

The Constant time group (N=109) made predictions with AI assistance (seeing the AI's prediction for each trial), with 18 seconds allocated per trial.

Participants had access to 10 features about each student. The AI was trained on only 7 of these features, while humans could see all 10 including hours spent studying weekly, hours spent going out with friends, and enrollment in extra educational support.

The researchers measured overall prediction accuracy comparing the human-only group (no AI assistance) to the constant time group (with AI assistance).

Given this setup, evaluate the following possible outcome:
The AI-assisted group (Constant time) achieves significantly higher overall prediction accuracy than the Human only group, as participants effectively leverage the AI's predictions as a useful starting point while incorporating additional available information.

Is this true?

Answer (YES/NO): NO